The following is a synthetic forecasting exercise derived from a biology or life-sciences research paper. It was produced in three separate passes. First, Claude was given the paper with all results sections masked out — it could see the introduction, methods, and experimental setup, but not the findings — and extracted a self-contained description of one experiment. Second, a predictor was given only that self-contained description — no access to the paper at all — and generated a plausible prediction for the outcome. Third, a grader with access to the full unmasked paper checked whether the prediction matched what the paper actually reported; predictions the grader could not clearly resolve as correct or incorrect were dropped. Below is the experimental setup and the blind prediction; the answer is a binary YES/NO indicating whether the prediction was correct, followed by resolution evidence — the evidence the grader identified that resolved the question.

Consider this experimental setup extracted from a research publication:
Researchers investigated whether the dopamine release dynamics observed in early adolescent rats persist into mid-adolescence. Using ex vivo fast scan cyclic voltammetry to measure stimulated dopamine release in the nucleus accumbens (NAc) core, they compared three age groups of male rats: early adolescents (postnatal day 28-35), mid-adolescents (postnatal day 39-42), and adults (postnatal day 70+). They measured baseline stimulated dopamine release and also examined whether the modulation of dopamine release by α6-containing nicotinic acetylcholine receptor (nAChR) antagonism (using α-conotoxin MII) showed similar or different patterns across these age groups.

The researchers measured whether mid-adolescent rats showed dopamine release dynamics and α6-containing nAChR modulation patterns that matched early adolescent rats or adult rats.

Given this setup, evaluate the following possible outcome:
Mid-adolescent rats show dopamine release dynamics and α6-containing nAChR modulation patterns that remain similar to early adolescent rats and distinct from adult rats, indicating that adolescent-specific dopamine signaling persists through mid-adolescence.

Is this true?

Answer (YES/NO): NO